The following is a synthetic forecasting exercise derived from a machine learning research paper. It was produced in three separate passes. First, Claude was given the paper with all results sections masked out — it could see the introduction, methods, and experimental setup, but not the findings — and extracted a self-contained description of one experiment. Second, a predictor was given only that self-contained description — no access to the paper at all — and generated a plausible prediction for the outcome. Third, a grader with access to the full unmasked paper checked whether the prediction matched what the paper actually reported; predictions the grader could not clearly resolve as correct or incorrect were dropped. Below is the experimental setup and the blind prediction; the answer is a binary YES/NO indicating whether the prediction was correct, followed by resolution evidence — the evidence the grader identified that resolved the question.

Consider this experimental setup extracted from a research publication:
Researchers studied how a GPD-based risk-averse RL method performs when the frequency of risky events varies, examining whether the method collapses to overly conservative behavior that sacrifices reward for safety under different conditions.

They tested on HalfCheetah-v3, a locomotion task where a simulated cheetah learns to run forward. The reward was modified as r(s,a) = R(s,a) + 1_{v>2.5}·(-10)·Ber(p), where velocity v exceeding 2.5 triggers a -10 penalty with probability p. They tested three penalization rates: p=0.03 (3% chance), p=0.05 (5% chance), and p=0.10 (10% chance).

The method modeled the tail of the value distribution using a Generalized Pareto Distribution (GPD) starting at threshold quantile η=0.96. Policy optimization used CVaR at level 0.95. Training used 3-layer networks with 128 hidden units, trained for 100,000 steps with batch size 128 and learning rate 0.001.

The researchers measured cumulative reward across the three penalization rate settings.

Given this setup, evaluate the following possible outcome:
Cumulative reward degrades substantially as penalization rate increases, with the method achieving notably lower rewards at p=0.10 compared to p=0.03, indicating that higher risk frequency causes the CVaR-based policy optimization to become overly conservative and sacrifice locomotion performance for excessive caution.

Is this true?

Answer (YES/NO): NO